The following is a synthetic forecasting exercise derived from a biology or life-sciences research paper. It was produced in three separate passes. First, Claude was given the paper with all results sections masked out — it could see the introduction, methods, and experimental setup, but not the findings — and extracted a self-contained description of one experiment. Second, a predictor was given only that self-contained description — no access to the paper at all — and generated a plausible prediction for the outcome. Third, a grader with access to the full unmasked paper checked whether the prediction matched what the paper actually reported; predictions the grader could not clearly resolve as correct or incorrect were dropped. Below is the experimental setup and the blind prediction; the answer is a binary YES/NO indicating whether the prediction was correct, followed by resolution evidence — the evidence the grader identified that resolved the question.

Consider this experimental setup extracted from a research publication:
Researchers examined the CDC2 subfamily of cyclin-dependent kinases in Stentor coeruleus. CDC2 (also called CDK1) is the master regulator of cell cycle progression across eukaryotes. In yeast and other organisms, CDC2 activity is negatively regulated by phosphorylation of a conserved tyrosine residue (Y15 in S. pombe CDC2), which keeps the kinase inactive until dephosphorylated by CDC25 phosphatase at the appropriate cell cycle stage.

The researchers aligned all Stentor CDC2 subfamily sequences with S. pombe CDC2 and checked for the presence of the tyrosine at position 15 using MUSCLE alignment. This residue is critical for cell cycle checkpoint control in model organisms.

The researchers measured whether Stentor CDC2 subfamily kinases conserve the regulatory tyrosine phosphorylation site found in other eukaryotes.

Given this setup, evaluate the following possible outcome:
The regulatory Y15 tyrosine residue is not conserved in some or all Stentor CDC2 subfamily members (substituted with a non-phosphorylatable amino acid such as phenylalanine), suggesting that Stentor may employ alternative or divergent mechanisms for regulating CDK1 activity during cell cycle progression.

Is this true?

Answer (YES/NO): NO